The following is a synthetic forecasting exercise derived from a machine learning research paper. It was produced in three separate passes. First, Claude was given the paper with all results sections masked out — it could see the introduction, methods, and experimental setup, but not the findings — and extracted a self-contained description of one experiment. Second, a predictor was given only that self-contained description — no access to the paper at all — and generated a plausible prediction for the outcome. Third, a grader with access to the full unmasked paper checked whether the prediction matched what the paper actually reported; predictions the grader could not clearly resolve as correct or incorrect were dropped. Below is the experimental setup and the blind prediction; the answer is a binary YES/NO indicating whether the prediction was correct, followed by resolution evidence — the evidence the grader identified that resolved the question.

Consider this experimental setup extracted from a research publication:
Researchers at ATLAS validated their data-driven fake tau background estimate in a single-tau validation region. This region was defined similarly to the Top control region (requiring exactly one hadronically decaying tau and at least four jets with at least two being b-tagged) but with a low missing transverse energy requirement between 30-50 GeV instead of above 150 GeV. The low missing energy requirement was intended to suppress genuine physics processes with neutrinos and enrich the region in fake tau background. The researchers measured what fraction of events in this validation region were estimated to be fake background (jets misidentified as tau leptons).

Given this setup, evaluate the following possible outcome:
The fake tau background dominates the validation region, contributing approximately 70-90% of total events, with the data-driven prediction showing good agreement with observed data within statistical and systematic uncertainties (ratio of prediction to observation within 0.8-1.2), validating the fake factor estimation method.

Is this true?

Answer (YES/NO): YES